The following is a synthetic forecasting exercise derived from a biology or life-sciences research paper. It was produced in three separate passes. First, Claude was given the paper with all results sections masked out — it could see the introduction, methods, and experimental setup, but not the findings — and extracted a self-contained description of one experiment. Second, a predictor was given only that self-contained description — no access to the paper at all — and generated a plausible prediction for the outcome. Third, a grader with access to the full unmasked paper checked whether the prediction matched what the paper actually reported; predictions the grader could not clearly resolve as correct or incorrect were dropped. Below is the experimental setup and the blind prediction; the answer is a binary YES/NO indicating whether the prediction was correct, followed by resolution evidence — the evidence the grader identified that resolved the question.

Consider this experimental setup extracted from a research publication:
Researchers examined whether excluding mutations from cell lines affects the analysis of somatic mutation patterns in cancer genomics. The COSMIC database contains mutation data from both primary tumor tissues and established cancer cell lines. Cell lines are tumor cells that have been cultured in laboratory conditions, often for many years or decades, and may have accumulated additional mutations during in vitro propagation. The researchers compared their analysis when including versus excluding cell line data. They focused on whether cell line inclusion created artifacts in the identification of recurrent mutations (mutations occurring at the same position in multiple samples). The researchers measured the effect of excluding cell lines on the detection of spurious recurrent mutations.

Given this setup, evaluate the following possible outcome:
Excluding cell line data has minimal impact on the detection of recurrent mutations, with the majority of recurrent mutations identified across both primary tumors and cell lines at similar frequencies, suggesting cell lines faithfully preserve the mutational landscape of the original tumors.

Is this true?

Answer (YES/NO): NO